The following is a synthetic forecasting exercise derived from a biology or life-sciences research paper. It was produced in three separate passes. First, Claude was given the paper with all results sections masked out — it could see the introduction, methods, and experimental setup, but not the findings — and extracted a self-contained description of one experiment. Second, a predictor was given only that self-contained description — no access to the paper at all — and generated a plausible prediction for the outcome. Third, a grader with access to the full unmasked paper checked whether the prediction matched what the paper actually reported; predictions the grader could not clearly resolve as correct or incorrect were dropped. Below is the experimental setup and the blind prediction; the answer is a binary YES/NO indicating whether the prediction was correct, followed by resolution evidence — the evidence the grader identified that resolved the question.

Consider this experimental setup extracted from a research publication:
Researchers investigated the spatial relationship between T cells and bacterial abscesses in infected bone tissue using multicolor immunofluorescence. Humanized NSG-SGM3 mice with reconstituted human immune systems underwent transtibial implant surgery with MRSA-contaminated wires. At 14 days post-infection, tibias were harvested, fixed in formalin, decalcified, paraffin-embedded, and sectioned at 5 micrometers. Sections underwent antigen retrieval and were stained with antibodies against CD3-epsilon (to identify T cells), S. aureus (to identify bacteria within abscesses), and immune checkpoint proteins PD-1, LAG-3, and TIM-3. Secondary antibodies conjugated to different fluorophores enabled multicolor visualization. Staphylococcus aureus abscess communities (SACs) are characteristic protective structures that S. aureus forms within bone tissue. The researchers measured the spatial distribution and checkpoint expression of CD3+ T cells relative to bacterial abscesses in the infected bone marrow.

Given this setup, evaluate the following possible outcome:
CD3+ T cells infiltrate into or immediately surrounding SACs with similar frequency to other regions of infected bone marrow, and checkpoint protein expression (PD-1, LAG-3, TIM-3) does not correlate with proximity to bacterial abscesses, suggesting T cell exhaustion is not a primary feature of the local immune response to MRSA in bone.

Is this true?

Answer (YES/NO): NO